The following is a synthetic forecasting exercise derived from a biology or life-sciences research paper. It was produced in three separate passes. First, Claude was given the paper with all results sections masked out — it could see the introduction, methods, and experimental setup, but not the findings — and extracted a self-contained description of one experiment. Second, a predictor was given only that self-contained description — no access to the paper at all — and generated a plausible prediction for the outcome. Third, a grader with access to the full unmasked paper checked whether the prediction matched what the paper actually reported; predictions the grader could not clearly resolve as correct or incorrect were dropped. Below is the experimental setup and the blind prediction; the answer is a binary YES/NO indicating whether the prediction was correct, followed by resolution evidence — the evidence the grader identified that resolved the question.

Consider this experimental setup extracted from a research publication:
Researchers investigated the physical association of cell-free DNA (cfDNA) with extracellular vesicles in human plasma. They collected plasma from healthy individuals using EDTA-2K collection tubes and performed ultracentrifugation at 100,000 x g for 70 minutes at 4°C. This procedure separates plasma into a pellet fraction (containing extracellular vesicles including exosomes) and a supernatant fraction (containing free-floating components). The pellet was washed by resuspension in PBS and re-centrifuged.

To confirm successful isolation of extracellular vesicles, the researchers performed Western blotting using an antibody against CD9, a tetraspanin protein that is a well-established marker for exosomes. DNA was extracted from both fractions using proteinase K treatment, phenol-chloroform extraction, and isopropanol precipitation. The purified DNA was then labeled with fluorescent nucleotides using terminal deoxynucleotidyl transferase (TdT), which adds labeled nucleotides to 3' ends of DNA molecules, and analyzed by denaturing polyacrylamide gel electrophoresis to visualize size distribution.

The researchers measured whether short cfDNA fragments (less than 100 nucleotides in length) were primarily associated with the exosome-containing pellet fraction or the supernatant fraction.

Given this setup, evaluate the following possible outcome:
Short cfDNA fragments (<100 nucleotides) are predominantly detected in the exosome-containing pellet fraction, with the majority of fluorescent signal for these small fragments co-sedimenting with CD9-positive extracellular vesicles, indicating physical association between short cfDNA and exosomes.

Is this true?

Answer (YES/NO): NO